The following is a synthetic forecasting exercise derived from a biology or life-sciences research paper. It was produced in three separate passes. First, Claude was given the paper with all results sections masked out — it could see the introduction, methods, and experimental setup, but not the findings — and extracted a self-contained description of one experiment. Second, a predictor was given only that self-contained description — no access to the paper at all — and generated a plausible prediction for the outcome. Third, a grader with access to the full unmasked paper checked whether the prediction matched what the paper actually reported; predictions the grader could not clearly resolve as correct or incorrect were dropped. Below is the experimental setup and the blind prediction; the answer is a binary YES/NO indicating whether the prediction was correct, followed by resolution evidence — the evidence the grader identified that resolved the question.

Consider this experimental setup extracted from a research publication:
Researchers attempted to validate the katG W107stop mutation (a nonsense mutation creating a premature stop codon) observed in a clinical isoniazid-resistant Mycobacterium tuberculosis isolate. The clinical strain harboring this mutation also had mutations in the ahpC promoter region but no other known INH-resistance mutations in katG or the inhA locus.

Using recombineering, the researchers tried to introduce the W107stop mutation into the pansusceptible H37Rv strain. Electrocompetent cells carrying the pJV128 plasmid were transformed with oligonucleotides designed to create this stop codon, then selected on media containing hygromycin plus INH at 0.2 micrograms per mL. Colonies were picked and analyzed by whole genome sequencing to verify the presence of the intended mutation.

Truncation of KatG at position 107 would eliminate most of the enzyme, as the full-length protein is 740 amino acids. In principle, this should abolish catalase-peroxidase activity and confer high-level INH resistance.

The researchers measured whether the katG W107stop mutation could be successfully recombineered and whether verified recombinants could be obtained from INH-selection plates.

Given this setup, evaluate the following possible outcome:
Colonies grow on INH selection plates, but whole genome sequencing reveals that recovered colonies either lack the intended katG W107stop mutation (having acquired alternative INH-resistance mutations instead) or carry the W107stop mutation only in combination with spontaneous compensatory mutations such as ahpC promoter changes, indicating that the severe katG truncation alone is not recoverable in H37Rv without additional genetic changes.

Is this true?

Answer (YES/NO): NO